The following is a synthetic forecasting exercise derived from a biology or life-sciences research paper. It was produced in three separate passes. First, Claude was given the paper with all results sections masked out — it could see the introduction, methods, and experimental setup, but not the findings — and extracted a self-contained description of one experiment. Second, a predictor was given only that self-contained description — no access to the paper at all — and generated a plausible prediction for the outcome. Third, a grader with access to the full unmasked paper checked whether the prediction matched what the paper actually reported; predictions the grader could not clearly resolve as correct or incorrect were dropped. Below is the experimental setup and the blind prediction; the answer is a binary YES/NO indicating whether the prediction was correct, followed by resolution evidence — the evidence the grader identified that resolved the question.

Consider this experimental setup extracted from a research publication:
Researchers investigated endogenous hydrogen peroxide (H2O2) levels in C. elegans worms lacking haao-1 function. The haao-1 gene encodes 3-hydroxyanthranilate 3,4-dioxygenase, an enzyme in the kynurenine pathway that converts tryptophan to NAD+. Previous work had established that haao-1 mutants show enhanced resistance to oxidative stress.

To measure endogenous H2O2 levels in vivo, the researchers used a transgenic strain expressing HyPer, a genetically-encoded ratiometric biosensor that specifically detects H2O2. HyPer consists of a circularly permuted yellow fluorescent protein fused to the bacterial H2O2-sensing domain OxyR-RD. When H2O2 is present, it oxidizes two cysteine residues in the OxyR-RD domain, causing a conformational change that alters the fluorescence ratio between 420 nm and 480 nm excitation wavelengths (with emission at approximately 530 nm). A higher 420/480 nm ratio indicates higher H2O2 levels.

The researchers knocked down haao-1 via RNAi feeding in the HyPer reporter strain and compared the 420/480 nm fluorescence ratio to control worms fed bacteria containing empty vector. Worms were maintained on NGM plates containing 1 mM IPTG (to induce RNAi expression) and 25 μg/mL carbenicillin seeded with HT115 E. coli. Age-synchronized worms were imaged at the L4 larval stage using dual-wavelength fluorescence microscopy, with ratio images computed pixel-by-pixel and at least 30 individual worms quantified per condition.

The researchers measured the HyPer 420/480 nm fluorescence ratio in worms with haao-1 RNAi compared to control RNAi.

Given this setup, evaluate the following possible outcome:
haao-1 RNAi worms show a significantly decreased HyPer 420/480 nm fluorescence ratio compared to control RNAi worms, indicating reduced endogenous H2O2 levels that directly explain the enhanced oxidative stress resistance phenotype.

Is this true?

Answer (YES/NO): NO